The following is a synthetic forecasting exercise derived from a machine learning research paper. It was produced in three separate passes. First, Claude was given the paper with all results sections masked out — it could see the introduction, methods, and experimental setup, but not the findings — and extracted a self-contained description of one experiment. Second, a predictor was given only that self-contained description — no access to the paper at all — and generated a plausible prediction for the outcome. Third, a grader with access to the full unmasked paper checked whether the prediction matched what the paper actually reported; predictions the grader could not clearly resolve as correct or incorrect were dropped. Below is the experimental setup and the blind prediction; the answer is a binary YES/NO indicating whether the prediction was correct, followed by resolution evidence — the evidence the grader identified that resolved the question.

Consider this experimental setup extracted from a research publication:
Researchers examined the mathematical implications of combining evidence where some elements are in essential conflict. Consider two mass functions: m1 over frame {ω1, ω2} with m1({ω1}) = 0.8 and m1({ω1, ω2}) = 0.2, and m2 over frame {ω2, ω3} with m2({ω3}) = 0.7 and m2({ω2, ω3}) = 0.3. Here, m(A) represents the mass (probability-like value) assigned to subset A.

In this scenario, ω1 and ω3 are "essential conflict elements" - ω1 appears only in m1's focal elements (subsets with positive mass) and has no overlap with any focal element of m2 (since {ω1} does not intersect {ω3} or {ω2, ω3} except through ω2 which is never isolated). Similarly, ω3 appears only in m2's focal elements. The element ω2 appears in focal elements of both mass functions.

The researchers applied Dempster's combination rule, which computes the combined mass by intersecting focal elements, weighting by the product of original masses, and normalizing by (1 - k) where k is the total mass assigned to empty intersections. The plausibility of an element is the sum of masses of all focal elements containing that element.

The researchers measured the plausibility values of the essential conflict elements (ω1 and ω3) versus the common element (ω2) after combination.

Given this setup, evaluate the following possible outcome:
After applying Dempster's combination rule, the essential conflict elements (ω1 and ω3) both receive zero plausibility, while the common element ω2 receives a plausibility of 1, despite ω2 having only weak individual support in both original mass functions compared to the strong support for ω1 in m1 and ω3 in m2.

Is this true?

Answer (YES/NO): YES